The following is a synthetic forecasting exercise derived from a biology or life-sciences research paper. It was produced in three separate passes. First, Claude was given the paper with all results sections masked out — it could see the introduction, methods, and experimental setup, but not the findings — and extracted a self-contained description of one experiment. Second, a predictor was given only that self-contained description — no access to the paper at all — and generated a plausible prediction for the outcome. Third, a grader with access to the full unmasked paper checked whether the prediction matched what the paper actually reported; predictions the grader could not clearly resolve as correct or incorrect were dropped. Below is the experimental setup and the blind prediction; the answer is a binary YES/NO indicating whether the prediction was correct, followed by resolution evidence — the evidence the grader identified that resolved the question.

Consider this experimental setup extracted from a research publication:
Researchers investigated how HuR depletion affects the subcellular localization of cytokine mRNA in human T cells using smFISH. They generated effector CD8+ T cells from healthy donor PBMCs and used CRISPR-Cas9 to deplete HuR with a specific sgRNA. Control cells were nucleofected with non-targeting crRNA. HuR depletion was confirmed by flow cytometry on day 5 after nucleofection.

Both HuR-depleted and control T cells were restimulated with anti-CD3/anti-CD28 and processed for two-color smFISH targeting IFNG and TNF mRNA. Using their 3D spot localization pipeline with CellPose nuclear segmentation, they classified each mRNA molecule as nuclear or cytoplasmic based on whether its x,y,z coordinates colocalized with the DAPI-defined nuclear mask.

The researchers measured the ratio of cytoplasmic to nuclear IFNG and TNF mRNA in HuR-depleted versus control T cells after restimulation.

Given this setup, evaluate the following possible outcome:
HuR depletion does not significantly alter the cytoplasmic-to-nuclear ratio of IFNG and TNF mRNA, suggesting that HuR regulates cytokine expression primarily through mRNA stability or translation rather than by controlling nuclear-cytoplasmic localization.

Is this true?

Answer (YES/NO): NO